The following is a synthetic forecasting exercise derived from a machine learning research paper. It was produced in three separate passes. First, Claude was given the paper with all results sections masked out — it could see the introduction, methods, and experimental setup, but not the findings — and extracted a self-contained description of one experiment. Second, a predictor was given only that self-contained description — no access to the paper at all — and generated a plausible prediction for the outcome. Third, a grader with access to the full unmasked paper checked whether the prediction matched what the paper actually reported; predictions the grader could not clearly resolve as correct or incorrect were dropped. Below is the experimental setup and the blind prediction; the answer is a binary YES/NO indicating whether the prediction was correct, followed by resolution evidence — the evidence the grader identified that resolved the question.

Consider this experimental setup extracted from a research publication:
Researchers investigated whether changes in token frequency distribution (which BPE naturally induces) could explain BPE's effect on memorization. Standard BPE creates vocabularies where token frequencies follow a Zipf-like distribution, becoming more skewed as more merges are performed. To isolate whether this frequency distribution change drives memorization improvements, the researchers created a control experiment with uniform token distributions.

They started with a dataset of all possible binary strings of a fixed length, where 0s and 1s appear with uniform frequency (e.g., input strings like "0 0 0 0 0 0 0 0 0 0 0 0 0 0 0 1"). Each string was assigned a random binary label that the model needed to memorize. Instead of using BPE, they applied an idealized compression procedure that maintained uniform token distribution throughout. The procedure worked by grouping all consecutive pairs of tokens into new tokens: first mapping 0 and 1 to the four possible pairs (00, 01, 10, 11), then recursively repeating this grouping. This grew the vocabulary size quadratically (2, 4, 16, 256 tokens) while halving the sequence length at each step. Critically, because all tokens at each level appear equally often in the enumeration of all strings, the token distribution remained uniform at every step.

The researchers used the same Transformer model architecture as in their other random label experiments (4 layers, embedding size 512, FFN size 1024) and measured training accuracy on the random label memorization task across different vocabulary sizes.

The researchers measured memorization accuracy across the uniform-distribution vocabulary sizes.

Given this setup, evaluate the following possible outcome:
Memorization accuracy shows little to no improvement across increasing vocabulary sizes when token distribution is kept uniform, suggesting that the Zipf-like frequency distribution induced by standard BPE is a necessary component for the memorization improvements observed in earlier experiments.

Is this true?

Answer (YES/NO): NO